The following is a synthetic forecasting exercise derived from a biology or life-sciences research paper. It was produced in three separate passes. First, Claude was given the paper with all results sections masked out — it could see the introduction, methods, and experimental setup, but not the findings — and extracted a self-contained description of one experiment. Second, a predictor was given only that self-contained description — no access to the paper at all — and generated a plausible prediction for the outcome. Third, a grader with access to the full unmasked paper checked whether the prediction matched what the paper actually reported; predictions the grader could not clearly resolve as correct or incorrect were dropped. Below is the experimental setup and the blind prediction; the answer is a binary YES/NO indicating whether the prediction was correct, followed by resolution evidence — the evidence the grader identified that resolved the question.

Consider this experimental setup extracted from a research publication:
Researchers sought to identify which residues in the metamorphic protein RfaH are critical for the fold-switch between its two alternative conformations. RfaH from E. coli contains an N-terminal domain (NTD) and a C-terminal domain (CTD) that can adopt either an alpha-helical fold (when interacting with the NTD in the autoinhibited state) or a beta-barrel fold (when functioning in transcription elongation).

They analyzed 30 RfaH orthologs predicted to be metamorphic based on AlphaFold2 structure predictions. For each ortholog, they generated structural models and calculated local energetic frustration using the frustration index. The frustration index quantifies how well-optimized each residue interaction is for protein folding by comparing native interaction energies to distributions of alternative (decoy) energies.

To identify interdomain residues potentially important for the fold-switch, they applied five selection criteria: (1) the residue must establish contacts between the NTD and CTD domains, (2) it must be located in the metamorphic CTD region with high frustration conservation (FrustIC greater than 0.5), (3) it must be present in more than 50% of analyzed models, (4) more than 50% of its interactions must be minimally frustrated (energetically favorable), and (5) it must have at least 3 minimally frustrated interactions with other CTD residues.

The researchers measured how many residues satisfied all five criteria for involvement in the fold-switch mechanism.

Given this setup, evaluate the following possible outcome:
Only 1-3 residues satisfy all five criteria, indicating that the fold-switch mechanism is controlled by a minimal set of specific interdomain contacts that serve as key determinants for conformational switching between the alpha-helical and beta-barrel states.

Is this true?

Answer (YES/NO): NO